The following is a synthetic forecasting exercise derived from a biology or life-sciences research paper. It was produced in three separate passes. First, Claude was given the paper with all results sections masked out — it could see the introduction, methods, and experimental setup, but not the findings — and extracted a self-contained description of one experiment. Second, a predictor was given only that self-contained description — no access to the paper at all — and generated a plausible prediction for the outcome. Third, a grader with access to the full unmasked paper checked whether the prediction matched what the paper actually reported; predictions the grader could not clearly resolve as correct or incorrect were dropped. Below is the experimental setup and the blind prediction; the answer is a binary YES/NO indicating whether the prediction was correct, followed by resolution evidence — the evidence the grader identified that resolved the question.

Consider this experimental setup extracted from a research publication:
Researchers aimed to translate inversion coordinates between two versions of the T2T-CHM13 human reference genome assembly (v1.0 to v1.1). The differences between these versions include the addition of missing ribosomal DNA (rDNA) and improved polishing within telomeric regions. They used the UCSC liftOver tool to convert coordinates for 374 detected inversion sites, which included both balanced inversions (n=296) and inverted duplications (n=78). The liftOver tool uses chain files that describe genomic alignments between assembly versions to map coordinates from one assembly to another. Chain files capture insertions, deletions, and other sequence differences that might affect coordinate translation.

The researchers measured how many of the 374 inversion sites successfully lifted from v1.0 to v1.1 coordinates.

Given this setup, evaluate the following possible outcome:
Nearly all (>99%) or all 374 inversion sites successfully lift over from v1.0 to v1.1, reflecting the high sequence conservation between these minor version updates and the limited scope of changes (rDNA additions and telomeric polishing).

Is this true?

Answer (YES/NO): YES